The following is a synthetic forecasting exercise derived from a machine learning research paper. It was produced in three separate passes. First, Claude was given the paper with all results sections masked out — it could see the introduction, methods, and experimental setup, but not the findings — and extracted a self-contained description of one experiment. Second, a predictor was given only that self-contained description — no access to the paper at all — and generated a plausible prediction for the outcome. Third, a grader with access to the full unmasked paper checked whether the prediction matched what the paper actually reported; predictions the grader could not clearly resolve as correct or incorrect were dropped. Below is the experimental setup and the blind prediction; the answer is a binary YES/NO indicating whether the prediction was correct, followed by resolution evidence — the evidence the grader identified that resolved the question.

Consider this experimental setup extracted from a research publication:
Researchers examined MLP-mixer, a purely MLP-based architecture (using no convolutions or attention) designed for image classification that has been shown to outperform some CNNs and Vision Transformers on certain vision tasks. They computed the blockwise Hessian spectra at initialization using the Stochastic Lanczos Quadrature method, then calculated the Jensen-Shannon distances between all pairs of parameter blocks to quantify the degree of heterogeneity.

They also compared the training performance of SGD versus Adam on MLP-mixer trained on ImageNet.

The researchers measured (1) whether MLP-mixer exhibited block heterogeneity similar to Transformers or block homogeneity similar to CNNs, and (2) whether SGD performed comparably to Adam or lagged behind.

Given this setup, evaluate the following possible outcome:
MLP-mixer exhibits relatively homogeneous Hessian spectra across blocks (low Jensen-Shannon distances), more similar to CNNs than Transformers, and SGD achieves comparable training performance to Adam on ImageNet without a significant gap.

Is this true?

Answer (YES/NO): NO